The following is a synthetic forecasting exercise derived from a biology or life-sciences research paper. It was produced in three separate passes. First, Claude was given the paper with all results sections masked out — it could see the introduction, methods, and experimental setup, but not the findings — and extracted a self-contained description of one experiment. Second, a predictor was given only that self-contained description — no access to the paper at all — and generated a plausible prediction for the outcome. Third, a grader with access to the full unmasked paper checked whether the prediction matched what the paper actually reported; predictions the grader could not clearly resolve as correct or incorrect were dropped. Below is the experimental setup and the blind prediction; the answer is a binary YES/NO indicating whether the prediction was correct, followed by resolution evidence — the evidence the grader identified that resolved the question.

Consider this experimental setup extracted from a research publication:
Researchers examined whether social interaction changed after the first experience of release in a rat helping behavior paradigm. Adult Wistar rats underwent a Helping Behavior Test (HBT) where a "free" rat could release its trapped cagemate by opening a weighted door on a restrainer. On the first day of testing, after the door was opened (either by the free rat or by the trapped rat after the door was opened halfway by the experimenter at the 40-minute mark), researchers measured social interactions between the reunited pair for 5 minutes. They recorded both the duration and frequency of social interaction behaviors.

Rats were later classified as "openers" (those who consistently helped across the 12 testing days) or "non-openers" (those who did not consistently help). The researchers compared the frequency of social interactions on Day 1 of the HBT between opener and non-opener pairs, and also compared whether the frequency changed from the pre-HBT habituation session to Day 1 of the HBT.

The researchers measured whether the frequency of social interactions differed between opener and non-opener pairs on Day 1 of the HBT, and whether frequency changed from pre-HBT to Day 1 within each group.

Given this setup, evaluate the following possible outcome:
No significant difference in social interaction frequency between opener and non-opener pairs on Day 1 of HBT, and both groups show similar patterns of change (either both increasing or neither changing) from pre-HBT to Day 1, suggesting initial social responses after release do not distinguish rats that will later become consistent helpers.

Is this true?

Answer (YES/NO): NO